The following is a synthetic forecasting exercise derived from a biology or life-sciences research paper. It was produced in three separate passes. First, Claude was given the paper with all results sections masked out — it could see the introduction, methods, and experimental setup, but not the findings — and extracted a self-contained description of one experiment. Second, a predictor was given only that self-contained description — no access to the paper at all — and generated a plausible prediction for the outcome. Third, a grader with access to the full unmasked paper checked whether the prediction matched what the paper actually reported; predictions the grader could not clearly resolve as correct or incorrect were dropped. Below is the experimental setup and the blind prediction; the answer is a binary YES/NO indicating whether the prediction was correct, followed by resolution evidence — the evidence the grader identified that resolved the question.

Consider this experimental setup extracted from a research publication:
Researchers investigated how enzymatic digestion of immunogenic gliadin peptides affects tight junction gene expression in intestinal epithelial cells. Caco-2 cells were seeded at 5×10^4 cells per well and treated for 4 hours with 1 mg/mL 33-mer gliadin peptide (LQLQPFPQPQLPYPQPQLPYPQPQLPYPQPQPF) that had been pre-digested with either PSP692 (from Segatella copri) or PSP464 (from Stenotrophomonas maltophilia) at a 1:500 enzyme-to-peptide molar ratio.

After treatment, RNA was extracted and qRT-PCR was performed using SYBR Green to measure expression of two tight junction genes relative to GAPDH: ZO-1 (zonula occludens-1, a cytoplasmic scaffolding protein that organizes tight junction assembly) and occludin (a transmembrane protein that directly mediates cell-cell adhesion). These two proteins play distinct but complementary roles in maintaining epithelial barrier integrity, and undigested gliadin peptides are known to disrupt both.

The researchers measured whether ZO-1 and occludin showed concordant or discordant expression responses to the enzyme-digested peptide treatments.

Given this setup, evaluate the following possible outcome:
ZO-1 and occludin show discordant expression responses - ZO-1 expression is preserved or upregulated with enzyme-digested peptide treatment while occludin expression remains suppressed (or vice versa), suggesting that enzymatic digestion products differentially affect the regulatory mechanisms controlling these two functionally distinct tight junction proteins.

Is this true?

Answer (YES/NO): NO